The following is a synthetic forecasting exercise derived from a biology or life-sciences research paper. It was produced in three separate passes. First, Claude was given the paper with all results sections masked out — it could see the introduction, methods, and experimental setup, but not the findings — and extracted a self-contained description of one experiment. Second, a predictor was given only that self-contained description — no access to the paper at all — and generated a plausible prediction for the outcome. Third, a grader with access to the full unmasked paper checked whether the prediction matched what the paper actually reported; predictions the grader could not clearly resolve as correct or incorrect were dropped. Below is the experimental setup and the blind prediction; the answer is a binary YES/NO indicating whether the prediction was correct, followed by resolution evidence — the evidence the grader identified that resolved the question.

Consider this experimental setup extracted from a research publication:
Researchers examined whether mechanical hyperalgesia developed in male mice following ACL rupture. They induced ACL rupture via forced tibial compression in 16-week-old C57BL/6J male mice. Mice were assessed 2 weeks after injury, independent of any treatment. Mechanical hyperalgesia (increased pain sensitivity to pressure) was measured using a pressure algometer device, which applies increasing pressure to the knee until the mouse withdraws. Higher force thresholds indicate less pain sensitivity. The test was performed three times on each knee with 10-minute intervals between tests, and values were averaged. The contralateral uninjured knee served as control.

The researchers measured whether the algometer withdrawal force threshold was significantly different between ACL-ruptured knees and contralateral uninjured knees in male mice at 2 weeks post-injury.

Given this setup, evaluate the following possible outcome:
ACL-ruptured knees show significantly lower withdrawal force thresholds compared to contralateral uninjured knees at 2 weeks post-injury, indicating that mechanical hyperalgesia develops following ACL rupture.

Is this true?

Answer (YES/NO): NO